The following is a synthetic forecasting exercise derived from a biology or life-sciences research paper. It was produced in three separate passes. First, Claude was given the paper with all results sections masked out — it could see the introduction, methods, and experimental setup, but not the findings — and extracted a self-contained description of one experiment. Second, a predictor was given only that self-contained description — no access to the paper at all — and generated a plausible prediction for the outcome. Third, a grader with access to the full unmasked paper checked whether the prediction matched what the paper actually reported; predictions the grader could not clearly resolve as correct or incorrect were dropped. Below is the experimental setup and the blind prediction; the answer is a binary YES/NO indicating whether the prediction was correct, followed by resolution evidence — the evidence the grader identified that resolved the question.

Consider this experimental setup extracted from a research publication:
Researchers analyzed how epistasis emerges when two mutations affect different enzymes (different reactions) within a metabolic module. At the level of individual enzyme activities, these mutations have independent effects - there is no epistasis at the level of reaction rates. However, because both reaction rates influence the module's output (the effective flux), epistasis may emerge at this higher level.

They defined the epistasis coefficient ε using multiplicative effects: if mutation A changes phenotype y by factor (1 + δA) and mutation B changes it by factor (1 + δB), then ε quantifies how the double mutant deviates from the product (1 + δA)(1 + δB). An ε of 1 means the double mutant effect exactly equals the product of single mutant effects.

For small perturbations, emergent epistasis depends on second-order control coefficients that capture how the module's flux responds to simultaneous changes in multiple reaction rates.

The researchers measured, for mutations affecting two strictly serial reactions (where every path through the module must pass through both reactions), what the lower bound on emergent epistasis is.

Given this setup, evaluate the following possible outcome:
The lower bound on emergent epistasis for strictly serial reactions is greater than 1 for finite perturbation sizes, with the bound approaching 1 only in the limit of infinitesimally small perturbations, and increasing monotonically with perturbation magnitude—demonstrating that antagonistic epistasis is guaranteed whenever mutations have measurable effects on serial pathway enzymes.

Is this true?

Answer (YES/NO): NO